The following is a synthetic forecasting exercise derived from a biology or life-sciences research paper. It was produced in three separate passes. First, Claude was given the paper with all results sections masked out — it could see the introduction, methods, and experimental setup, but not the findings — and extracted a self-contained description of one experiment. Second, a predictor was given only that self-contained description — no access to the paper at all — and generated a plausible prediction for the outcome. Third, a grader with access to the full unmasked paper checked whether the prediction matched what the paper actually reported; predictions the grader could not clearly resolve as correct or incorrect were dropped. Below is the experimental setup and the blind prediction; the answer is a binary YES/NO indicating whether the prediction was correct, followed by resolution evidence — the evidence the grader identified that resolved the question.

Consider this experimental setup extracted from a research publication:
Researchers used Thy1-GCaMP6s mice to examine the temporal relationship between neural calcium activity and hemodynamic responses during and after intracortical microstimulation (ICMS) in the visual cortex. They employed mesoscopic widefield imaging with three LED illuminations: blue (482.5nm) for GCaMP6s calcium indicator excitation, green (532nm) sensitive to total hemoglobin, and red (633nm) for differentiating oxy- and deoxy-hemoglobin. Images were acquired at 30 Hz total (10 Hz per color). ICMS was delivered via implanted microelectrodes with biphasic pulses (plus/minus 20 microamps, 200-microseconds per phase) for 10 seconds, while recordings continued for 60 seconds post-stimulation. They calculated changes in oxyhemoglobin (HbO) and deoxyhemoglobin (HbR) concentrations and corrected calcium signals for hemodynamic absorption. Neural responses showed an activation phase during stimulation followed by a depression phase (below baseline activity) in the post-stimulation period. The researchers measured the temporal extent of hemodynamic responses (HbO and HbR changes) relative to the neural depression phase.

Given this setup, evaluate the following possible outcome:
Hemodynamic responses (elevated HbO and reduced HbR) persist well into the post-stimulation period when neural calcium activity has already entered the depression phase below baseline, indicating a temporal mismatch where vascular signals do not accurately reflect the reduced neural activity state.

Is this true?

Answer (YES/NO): YES